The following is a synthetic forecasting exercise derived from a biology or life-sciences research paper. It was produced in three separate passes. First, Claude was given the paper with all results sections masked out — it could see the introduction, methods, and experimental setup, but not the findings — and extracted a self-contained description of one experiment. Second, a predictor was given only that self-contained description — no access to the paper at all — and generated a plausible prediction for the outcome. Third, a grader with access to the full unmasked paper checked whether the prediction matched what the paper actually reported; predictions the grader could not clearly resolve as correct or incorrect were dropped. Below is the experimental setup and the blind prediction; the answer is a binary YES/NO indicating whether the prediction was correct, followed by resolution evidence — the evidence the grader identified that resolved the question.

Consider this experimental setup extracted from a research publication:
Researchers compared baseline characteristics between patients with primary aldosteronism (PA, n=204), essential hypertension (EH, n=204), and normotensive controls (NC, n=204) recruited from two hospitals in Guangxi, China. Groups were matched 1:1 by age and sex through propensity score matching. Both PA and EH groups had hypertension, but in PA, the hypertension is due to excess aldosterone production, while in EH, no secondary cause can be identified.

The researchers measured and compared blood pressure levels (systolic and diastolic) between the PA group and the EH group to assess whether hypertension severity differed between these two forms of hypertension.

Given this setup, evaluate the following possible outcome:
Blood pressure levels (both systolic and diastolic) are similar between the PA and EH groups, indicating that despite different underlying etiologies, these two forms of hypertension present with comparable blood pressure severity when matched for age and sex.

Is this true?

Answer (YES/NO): YES